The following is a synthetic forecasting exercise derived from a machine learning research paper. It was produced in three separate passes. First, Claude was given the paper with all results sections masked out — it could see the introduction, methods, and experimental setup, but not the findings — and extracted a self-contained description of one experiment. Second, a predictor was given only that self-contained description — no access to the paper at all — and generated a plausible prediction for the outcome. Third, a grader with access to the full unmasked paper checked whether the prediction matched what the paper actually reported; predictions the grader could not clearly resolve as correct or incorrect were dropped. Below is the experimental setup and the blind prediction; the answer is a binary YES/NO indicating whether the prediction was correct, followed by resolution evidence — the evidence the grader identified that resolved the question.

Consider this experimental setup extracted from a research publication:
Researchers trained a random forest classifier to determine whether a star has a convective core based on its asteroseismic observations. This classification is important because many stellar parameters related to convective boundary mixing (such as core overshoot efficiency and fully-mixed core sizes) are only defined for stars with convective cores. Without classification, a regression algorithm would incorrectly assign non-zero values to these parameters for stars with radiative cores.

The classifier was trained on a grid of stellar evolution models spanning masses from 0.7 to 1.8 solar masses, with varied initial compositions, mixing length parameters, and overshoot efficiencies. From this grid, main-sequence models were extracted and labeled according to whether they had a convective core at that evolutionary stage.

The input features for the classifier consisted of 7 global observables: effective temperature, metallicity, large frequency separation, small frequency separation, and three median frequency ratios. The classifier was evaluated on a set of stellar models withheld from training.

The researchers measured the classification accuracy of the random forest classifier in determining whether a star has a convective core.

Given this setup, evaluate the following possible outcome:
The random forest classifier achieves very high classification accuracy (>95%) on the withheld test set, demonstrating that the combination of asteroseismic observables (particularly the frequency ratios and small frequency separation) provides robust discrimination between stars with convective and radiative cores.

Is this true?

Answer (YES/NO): YES